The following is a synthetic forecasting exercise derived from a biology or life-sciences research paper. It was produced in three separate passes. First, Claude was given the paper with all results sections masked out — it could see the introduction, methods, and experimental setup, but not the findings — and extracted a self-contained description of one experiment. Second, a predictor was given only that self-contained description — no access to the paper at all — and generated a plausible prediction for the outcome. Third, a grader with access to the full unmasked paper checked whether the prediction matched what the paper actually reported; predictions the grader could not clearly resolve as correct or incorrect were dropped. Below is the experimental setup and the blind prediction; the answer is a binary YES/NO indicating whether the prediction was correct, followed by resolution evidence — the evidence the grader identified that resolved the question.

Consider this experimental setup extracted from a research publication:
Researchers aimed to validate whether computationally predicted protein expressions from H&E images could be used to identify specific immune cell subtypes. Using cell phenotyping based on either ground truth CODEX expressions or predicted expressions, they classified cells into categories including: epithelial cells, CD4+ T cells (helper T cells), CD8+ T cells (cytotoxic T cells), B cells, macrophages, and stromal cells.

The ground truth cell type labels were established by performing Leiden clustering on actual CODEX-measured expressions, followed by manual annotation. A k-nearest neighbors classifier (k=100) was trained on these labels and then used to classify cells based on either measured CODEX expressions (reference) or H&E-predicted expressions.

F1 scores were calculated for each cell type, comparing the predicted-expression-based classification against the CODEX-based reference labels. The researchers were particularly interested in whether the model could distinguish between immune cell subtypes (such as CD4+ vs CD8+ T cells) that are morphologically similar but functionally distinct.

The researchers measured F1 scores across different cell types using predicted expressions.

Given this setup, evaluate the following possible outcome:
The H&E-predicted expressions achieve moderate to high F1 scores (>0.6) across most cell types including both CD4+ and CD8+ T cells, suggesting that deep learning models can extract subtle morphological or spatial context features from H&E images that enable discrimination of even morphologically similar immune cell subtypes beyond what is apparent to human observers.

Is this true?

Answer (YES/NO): NO